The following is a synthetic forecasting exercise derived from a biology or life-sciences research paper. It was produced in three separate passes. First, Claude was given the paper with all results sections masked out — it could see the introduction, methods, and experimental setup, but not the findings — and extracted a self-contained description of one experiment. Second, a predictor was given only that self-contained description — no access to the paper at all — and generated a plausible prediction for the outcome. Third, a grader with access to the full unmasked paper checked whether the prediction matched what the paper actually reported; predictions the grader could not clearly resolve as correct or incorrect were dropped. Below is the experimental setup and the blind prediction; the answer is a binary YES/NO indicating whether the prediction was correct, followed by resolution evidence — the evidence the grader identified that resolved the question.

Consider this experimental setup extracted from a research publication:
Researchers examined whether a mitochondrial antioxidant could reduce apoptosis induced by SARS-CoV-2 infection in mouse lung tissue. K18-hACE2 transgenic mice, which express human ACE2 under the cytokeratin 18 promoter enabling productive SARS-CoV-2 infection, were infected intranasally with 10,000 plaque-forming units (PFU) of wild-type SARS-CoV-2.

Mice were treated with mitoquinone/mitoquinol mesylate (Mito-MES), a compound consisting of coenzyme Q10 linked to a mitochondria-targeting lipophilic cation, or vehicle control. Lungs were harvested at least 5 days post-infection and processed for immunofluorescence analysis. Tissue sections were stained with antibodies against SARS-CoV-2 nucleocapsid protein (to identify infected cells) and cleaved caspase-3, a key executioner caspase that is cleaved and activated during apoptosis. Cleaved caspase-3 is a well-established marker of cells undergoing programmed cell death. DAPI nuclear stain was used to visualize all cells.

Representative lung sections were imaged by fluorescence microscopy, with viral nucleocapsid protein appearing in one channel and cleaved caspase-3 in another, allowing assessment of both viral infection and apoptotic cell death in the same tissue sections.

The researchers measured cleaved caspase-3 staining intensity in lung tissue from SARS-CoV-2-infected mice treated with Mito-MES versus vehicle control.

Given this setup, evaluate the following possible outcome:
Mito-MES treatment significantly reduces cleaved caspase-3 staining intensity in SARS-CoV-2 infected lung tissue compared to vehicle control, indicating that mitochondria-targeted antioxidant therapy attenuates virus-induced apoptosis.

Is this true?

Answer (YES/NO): YES